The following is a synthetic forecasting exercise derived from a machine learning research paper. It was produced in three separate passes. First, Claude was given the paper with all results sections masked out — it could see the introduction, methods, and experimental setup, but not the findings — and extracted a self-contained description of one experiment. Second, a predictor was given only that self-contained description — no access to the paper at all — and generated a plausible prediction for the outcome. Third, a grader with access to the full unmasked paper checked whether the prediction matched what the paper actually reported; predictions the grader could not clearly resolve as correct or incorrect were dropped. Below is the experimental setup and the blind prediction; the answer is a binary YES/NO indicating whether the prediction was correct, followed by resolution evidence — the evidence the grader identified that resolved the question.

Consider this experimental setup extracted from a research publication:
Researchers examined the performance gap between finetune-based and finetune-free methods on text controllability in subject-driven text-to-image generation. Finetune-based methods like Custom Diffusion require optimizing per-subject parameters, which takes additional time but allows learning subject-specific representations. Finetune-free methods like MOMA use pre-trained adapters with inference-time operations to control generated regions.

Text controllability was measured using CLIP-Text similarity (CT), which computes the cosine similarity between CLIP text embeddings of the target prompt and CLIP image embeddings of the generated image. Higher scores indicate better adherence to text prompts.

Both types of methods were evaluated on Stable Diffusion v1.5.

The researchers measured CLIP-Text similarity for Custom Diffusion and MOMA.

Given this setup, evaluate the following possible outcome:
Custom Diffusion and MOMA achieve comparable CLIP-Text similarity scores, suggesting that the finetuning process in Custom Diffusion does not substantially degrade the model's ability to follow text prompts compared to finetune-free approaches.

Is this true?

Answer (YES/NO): NO